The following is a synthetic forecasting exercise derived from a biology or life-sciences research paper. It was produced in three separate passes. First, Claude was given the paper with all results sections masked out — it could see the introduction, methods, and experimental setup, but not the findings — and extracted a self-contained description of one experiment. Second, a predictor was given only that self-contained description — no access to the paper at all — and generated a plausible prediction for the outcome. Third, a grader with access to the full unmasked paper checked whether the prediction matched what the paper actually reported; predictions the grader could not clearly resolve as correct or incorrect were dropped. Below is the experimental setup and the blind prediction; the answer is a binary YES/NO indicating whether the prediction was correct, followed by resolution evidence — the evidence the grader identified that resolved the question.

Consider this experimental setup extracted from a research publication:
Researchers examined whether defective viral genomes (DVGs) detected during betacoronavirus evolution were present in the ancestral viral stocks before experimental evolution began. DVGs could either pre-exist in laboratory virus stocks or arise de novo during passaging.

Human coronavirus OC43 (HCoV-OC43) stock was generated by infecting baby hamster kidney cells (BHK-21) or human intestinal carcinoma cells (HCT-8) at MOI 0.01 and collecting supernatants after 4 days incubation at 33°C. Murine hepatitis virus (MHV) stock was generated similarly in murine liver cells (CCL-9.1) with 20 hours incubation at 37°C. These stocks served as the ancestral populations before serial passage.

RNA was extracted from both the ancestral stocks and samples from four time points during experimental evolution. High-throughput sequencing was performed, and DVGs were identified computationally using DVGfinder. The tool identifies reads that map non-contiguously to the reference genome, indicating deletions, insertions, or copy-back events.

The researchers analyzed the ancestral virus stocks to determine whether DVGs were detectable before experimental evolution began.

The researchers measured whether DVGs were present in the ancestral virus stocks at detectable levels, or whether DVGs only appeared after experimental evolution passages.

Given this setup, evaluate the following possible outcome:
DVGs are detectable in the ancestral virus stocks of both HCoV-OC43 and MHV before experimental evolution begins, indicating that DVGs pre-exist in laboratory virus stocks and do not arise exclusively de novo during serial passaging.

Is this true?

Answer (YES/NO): YES